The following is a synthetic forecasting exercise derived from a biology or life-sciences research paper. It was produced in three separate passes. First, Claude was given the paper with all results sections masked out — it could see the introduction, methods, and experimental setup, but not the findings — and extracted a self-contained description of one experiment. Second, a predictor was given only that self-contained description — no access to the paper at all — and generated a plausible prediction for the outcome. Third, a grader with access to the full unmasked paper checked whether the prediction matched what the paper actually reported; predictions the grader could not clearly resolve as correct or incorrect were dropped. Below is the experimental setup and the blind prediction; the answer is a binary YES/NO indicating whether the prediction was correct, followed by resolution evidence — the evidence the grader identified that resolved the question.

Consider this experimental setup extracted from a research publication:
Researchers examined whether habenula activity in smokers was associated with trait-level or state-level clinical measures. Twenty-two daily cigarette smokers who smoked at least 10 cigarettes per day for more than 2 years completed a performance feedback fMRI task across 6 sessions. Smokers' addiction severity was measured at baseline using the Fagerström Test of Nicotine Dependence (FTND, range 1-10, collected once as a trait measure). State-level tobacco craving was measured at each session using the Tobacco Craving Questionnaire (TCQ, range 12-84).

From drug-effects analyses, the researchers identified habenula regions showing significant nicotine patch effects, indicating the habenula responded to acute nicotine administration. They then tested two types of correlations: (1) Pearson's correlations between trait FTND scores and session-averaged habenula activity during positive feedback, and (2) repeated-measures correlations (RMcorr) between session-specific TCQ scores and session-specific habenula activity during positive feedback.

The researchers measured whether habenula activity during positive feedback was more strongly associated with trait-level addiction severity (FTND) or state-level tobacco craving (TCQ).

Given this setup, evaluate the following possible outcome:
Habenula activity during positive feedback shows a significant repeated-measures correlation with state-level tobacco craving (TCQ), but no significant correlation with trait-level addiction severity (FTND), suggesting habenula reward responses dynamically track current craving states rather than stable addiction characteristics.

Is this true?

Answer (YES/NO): YES